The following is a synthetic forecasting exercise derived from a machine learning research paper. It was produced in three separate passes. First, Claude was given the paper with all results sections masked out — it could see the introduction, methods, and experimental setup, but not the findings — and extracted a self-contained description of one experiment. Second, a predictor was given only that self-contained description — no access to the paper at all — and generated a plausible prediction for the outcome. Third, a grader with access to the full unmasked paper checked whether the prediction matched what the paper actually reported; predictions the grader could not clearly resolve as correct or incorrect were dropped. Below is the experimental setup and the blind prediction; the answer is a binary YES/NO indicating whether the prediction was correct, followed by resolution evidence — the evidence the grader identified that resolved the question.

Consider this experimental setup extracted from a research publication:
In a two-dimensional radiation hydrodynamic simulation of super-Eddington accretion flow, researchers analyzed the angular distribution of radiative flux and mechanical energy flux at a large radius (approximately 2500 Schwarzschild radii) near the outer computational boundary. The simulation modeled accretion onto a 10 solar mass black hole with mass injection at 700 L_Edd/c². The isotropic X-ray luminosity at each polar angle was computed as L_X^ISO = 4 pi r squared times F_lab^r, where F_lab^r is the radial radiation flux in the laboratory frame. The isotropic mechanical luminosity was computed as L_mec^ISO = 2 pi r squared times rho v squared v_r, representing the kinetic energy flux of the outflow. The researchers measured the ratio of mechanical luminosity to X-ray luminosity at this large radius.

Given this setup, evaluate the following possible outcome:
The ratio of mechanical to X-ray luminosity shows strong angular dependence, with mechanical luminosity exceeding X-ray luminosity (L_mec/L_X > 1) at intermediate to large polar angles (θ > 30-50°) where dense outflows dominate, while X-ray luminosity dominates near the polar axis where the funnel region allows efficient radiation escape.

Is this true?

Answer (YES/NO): NO